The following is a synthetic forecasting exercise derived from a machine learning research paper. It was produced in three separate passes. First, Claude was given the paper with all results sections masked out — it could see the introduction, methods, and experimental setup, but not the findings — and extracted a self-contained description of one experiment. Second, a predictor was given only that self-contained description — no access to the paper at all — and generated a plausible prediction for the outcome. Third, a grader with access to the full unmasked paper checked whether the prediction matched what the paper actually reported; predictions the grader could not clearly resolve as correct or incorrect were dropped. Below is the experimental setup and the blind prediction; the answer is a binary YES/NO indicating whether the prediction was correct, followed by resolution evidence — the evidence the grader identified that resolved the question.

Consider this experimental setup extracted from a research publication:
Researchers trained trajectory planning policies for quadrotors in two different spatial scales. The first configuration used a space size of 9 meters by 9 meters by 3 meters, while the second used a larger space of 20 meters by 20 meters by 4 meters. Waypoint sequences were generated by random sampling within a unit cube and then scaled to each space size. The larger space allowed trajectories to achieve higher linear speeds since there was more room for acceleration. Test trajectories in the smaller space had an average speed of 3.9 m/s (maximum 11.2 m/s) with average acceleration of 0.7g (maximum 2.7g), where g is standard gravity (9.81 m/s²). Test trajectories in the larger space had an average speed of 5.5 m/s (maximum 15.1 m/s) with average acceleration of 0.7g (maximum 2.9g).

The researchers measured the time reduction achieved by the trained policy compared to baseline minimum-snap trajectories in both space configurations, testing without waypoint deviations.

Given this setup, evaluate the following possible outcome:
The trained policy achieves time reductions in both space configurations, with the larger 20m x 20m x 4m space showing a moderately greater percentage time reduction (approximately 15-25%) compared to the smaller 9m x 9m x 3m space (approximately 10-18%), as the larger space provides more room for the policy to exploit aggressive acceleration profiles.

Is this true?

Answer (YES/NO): NO